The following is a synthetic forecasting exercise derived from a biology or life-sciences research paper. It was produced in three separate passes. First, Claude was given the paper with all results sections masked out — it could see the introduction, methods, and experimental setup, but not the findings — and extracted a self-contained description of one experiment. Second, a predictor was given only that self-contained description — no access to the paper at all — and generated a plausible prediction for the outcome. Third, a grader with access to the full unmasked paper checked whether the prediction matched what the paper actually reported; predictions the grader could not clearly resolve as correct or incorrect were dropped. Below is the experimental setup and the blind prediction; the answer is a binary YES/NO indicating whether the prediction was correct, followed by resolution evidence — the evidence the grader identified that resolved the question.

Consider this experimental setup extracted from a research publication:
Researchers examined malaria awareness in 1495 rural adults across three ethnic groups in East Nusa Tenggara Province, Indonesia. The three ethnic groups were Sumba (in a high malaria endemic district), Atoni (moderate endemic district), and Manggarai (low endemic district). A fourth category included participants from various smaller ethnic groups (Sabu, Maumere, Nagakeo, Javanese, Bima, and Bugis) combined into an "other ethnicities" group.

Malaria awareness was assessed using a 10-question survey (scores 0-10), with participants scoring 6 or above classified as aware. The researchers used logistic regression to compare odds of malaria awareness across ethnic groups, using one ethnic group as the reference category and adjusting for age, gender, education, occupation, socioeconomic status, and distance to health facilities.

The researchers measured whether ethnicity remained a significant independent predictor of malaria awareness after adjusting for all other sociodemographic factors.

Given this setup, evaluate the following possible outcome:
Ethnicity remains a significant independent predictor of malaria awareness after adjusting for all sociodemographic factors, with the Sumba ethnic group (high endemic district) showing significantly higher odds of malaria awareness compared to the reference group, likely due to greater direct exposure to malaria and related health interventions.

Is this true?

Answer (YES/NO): NO